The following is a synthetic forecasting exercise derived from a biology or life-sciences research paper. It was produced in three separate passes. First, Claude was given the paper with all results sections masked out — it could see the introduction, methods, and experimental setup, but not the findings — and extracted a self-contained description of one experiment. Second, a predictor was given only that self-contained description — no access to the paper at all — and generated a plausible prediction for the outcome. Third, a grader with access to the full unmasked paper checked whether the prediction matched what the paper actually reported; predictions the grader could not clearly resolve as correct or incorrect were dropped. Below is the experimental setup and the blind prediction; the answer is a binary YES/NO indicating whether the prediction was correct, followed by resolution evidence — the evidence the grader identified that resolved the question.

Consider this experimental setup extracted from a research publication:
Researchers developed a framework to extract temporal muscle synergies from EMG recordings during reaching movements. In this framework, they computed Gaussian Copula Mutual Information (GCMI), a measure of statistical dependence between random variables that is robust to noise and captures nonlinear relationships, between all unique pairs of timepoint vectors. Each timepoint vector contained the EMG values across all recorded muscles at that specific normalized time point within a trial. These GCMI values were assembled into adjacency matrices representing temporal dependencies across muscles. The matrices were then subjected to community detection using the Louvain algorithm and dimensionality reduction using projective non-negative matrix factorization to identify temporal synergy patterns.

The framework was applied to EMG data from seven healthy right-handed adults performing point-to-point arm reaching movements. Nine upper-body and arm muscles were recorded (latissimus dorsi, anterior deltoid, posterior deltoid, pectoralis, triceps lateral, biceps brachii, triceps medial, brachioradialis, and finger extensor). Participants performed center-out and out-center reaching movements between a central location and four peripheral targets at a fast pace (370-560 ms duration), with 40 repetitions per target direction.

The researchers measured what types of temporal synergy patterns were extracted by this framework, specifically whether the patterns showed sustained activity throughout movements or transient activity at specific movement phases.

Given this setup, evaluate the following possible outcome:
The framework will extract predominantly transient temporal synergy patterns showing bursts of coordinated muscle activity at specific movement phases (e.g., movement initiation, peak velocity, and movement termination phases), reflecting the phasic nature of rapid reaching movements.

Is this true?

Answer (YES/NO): NO